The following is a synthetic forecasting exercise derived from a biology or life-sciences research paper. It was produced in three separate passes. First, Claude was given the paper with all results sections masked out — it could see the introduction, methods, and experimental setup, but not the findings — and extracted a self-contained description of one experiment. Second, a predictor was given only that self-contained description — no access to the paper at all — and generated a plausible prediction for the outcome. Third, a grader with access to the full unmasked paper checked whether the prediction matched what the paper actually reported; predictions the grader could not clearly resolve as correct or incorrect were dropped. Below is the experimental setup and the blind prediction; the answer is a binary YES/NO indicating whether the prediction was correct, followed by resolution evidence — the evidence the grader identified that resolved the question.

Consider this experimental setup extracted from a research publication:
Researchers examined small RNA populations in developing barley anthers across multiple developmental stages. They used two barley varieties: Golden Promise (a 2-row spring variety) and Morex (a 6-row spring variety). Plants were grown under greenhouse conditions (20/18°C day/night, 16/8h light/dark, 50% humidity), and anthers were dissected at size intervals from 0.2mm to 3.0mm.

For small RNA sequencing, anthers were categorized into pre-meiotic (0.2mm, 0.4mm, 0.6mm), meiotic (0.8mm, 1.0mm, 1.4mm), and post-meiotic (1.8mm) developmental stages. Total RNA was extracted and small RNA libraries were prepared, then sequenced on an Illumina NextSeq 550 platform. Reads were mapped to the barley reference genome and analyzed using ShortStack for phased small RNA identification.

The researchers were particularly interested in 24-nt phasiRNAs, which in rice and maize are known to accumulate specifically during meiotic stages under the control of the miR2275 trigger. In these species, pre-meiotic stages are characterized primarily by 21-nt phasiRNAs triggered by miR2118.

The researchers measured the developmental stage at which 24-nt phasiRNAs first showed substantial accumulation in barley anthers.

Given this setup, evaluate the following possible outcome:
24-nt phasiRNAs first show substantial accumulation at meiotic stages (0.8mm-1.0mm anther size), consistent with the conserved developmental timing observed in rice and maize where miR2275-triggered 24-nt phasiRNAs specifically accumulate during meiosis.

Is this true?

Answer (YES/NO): NO